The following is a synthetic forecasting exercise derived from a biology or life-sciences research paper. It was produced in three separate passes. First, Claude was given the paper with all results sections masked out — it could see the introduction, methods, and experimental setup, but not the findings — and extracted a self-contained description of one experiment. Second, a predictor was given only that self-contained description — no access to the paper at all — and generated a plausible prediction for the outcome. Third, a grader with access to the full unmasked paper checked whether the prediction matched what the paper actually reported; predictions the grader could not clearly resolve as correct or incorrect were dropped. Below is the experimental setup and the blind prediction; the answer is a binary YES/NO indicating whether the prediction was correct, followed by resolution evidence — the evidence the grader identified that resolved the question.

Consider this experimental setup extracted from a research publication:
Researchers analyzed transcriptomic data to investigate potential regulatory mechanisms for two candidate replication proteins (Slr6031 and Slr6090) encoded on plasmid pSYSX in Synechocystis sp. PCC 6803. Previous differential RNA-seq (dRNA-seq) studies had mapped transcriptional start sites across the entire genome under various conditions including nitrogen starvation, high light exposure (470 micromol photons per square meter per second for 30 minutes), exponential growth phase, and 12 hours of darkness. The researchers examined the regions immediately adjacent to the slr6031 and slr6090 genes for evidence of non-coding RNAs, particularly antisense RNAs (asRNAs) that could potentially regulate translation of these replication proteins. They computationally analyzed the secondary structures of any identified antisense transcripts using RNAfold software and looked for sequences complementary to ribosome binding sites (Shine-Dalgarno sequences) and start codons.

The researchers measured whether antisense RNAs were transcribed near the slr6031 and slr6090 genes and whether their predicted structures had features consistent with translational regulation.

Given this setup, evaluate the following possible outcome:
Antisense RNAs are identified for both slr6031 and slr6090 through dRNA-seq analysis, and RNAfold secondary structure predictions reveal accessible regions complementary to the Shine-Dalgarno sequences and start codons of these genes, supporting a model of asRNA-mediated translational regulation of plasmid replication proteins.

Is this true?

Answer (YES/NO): YES